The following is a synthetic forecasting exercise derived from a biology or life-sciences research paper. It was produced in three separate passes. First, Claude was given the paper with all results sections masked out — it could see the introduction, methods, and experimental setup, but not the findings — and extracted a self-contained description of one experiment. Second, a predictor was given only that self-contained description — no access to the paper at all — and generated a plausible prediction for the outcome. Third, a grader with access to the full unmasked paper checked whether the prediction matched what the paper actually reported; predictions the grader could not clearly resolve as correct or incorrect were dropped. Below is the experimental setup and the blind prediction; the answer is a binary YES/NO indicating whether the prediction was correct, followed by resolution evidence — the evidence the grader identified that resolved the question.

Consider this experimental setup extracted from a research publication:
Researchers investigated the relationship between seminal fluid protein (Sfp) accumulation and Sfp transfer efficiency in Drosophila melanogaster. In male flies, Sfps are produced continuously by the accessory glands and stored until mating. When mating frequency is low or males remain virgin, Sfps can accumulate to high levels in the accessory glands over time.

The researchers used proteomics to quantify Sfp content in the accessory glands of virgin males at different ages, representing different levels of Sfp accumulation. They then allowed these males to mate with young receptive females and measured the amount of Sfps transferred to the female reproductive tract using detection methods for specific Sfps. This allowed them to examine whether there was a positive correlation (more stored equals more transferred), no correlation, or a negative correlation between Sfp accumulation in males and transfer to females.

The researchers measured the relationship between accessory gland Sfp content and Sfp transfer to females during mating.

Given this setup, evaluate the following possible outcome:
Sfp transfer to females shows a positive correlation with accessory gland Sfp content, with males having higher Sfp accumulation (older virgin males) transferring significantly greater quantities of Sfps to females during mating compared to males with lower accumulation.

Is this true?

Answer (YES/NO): NO